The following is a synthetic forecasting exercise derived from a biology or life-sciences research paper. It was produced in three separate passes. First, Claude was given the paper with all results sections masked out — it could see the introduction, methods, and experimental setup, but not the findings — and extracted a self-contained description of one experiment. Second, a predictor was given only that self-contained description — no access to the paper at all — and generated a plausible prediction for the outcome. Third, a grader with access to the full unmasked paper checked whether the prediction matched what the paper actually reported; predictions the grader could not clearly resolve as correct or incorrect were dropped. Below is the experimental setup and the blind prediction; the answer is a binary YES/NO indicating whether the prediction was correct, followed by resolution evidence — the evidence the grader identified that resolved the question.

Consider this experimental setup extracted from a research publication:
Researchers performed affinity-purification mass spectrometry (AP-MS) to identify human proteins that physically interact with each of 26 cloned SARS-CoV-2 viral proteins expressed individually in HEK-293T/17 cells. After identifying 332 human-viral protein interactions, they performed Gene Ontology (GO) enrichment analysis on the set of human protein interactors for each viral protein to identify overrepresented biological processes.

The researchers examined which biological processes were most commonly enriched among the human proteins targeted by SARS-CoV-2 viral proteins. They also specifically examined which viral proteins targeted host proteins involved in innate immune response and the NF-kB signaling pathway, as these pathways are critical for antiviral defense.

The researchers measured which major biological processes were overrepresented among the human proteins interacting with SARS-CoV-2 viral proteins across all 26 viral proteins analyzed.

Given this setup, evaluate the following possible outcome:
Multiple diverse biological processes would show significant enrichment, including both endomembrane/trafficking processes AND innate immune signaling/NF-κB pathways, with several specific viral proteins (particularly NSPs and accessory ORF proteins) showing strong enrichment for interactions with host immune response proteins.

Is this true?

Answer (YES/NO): NO